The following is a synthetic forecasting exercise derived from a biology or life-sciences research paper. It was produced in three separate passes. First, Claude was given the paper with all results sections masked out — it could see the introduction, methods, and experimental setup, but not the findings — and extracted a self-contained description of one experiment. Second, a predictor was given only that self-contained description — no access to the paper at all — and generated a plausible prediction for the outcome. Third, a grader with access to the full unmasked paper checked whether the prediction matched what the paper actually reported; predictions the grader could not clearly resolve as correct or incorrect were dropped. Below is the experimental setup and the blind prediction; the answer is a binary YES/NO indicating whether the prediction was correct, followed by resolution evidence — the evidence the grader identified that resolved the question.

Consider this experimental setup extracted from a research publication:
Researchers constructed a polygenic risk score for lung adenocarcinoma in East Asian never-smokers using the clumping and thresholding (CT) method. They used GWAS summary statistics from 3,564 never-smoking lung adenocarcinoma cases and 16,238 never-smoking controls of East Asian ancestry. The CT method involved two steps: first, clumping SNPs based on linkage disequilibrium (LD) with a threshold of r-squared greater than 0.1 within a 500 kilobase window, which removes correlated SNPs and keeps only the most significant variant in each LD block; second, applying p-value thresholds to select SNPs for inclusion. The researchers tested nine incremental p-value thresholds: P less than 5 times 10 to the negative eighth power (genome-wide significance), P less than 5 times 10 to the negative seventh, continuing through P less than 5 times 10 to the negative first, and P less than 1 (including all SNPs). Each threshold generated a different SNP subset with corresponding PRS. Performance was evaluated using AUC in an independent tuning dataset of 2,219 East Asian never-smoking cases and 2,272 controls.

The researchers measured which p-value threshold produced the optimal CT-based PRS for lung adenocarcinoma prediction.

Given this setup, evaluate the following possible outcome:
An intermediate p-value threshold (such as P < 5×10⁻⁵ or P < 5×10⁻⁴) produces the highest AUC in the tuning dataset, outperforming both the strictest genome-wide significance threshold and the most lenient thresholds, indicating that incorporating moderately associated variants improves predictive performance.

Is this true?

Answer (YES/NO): NO